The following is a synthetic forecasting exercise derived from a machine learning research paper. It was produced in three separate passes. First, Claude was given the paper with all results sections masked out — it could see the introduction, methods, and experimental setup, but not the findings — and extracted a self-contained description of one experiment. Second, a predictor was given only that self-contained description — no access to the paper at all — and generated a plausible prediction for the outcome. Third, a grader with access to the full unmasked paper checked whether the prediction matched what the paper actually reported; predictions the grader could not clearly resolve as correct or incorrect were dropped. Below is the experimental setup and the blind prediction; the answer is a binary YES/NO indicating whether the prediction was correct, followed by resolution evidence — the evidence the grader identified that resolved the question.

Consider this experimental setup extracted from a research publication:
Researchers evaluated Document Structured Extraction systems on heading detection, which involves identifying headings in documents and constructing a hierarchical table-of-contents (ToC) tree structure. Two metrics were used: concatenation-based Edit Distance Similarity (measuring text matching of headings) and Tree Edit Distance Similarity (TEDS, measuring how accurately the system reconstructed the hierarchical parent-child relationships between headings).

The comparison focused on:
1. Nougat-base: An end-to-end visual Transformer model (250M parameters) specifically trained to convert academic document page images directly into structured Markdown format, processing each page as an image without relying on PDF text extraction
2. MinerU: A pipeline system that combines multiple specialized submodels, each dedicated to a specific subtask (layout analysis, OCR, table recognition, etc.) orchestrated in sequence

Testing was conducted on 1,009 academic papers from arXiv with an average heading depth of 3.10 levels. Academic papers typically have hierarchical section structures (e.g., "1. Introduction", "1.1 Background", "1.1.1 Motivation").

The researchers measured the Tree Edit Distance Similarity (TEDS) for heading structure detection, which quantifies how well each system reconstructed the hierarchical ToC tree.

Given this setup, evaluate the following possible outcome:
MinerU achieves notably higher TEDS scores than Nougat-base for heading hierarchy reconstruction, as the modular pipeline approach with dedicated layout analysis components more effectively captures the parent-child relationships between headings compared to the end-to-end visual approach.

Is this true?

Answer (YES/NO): NO